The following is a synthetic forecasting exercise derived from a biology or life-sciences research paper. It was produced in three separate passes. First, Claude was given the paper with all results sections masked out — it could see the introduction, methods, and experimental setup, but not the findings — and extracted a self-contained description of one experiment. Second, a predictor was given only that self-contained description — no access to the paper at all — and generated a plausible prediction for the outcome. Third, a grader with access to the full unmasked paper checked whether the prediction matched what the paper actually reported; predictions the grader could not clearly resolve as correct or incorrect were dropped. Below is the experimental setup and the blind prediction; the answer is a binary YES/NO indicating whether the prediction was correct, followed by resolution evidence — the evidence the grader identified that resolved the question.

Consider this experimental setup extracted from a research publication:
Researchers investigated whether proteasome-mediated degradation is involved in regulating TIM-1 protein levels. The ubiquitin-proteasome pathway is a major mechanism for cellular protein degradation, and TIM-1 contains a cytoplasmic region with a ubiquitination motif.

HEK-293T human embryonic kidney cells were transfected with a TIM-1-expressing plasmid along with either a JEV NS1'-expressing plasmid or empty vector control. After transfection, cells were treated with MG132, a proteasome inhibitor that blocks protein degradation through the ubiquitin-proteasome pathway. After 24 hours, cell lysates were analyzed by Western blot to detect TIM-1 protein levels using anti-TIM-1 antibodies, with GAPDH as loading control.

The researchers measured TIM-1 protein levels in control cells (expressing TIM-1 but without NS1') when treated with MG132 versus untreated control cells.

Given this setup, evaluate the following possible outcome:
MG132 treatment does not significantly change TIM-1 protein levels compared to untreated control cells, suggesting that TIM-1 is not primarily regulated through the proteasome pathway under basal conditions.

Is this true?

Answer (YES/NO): NO